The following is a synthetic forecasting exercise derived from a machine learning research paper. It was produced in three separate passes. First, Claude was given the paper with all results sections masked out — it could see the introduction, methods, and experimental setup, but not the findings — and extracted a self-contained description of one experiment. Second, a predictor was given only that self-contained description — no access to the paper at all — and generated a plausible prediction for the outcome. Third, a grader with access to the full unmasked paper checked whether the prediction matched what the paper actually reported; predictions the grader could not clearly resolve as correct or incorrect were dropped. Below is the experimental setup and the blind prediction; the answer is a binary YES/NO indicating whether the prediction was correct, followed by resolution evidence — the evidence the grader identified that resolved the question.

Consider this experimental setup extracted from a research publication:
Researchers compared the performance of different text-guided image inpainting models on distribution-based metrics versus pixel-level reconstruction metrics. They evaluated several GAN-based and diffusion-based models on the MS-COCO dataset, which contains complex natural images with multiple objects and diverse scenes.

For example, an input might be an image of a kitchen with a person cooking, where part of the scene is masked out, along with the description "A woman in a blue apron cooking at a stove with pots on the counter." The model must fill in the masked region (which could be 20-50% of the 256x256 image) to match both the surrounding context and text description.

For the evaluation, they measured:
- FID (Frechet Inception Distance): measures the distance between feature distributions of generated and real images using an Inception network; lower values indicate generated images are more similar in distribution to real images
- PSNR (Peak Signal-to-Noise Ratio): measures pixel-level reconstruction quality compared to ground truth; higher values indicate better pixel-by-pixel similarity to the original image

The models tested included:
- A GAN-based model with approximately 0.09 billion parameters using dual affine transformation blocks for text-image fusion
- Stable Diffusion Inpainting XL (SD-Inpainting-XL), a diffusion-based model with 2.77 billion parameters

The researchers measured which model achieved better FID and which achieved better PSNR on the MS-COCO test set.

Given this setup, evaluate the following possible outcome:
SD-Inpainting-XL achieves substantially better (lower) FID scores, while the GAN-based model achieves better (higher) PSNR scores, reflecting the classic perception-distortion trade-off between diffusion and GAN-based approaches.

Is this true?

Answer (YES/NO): NO